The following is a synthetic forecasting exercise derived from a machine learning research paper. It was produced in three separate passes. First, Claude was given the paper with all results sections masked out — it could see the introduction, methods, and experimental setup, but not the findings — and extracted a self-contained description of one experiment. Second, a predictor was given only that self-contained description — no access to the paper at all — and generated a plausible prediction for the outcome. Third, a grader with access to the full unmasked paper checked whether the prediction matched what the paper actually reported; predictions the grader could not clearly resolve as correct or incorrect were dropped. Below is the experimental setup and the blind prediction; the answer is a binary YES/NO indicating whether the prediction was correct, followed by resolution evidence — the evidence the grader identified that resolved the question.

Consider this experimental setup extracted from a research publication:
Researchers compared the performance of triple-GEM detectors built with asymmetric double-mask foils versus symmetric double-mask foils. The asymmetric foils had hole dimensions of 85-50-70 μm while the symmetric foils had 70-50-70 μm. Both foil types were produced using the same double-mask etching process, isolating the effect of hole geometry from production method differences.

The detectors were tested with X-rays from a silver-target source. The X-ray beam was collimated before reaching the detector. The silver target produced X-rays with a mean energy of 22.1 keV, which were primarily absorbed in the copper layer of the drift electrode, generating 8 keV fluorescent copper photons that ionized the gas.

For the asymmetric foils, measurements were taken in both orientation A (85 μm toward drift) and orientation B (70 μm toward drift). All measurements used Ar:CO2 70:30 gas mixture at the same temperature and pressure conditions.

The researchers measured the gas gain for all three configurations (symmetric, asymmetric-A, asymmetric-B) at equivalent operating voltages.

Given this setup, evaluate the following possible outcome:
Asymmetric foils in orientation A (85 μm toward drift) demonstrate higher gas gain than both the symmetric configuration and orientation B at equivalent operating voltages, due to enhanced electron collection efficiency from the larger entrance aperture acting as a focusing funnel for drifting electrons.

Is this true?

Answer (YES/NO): NO